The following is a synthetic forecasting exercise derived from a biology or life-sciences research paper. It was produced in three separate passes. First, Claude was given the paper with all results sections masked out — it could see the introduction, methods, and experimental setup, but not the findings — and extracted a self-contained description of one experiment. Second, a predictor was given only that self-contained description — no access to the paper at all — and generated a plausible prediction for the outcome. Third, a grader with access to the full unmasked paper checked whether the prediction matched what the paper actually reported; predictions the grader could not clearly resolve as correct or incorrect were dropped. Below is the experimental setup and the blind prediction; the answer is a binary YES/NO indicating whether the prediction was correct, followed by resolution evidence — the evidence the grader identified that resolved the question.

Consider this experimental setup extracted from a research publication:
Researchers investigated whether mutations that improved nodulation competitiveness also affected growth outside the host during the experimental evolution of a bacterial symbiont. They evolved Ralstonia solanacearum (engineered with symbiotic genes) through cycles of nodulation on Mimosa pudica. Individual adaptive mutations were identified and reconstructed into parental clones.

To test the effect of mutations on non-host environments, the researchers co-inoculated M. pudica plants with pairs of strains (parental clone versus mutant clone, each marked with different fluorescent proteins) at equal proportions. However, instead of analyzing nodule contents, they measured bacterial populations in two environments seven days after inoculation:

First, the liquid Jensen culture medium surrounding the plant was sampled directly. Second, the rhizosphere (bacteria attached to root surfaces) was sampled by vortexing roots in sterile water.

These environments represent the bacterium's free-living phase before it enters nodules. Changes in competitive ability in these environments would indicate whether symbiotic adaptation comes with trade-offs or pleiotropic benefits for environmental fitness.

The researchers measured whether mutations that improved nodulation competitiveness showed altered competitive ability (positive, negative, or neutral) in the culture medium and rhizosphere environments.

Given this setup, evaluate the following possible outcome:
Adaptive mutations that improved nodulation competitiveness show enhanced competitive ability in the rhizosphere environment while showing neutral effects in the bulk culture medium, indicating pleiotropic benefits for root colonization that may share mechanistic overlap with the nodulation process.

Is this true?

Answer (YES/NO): NO